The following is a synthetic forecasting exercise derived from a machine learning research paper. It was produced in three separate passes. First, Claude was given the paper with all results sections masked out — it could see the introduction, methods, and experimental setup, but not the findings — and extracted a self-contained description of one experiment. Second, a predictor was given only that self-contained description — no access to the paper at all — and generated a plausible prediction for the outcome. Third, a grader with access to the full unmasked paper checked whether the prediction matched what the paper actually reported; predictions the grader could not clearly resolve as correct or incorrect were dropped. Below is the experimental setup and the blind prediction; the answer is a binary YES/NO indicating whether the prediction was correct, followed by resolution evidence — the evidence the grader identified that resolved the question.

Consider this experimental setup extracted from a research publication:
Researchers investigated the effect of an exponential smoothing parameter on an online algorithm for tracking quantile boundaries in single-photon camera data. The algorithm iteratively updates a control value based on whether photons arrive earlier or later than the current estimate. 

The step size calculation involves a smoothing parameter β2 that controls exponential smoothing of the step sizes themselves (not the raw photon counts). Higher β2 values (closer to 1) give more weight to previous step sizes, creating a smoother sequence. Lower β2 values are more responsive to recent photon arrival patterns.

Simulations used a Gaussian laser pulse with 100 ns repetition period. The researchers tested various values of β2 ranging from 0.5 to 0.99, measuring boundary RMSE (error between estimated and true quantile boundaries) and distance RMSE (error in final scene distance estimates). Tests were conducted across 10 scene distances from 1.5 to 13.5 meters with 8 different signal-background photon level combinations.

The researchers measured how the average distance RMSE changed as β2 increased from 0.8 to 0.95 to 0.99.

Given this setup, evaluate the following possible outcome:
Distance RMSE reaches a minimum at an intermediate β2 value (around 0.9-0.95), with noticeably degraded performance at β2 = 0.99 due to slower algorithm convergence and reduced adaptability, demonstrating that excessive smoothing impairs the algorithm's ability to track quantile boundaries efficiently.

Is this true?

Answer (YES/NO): YES